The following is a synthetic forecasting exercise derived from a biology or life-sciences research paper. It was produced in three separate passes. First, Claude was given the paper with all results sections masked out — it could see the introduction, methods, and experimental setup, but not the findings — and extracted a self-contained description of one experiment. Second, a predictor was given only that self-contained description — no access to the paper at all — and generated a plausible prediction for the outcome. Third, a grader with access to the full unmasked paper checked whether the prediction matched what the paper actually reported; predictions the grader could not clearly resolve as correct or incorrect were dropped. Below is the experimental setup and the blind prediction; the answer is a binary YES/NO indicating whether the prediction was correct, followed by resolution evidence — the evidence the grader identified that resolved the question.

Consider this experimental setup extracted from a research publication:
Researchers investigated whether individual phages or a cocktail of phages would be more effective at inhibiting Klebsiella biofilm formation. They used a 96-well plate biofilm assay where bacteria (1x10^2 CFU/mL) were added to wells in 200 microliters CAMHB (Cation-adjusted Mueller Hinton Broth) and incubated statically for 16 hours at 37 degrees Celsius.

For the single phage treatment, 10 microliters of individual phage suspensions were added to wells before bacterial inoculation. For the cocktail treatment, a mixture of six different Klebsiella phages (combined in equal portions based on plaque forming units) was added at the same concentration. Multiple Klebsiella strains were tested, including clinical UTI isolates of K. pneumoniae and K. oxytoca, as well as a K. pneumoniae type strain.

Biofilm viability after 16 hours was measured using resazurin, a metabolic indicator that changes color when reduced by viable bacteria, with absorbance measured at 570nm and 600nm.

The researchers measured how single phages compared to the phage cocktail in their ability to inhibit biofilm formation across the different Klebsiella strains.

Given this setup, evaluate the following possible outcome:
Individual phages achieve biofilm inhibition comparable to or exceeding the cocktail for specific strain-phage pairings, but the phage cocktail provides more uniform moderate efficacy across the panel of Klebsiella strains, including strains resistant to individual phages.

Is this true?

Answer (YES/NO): NO